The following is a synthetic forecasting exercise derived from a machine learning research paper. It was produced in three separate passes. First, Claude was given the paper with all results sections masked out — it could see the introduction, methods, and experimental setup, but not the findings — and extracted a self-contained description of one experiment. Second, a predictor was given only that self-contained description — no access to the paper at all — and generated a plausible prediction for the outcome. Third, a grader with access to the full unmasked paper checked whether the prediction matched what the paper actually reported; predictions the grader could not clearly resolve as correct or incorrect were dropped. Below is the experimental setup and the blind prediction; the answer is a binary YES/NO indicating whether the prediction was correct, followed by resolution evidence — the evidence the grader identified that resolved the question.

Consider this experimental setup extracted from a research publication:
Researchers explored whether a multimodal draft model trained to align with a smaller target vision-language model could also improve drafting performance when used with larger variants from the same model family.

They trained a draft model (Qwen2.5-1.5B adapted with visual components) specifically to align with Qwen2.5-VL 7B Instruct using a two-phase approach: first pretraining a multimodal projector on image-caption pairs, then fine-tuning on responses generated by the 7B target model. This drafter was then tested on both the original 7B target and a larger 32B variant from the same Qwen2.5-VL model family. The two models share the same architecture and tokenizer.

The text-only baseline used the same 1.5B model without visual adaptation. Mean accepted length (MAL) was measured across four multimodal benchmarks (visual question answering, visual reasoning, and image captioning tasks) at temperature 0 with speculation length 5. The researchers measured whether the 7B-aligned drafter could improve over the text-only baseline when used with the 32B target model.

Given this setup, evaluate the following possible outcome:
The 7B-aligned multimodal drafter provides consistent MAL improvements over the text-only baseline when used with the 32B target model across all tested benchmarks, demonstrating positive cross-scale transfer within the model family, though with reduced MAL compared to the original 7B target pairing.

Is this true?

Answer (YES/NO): YES